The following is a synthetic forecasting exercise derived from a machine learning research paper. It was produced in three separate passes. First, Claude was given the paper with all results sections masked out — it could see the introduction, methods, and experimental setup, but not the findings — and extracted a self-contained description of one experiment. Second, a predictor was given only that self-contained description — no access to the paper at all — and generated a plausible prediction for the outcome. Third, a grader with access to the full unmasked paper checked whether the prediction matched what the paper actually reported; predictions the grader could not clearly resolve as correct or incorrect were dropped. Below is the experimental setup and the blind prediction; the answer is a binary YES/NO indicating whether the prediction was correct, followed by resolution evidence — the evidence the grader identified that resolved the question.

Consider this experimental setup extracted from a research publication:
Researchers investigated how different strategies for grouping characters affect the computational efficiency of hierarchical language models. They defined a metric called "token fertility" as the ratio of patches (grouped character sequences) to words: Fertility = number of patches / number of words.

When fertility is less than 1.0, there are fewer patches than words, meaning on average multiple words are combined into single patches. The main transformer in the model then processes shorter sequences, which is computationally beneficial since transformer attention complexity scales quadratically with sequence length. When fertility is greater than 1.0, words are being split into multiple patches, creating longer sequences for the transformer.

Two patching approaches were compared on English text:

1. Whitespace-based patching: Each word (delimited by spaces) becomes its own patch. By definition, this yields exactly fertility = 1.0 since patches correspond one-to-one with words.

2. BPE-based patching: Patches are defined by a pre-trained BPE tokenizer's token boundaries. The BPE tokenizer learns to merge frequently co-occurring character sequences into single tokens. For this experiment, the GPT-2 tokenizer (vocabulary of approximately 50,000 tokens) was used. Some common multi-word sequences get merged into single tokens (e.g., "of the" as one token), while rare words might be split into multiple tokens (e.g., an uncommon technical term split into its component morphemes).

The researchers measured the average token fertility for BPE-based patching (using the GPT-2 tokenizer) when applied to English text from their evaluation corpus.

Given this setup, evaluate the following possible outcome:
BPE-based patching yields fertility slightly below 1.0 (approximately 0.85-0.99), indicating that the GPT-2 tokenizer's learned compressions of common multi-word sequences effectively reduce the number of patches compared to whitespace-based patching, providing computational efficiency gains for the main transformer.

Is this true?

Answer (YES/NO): NO